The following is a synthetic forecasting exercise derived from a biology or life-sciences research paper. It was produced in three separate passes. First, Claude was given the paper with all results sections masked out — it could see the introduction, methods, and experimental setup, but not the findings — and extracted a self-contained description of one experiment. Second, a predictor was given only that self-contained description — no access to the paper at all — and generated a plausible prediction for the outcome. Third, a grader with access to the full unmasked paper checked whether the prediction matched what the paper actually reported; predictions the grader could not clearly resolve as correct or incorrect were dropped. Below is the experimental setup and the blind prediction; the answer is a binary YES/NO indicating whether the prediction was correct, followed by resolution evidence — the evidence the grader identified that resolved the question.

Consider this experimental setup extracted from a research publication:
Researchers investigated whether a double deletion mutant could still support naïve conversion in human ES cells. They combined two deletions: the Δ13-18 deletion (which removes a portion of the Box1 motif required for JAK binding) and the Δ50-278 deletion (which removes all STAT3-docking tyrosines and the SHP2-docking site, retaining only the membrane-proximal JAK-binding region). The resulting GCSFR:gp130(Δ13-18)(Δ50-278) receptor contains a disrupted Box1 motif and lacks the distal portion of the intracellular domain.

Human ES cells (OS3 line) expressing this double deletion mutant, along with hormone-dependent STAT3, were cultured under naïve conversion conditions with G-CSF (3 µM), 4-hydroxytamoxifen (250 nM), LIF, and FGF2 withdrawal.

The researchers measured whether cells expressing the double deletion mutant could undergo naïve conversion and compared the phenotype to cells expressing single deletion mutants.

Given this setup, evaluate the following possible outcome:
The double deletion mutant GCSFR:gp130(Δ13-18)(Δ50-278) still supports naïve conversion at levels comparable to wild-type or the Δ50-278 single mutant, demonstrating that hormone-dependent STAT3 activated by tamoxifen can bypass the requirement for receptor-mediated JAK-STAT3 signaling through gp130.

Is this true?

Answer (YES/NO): NO